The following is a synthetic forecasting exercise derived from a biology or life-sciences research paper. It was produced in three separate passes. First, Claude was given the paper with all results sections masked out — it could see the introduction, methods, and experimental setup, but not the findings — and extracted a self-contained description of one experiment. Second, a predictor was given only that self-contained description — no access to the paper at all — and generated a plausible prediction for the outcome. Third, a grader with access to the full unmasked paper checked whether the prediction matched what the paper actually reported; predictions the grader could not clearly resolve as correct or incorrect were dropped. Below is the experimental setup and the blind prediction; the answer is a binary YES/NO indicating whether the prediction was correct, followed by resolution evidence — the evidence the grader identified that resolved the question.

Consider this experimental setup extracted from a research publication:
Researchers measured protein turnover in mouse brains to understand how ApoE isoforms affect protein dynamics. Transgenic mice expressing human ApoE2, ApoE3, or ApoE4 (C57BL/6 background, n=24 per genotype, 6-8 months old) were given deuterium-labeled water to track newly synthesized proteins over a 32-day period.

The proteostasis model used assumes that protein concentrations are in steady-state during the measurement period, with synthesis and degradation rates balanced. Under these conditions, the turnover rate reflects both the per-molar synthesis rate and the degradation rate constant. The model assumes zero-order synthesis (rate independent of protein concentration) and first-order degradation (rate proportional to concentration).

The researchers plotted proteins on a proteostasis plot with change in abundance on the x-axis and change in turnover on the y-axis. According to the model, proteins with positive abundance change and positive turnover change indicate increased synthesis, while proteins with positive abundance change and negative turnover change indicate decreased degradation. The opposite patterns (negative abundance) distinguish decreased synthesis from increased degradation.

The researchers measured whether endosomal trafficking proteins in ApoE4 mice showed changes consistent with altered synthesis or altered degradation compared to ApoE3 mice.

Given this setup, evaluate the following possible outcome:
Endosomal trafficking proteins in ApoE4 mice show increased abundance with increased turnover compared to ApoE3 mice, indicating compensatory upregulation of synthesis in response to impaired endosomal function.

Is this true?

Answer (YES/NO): NO